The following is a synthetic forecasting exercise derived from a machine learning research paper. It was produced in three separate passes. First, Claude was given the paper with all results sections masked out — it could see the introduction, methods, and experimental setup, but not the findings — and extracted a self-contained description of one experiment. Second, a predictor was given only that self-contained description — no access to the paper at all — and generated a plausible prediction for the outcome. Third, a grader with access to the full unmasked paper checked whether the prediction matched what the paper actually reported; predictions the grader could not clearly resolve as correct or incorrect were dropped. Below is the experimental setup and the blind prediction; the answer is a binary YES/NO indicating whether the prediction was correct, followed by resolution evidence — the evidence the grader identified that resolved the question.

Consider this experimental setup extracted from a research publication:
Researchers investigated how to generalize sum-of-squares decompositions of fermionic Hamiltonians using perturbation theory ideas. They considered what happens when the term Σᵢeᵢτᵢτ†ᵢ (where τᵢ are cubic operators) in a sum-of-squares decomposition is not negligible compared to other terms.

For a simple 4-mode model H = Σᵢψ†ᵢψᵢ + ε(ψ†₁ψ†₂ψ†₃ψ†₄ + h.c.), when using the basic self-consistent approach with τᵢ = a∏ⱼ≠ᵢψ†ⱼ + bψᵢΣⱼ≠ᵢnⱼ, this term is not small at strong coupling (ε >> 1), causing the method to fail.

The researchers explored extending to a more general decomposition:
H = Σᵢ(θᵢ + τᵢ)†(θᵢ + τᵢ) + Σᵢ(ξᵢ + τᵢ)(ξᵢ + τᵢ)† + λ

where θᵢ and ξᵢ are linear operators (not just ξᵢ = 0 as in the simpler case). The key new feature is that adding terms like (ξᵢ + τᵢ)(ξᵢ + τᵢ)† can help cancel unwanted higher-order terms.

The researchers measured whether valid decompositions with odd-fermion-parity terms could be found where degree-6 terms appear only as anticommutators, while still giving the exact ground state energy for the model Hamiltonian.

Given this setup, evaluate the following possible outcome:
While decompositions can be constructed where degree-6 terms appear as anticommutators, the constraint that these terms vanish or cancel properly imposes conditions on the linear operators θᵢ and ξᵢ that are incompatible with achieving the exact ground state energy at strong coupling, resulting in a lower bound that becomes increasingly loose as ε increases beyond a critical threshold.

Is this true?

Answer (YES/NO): NO